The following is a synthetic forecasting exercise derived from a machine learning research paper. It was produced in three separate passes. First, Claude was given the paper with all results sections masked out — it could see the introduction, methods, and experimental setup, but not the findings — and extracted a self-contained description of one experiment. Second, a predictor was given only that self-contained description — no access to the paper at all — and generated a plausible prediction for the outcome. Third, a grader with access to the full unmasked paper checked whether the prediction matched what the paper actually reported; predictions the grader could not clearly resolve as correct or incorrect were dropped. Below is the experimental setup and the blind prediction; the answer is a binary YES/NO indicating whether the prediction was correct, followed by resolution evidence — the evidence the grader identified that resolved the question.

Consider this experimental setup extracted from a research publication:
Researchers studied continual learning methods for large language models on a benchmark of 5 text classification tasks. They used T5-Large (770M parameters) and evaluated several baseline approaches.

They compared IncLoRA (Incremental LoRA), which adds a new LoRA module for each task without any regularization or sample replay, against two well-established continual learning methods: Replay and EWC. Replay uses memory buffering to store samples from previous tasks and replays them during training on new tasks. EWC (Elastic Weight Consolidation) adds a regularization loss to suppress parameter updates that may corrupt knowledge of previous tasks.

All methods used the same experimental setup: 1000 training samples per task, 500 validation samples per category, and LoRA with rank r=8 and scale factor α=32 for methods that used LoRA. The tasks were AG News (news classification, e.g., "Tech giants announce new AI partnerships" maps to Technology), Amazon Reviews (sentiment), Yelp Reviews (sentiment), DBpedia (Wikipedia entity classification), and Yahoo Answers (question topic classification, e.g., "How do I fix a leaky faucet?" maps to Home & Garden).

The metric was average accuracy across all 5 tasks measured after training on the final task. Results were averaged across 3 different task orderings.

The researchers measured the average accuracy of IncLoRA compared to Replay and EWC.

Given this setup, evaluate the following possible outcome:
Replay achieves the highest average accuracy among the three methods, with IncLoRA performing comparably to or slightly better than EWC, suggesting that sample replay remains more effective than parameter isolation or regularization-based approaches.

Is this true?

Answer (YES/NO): NO